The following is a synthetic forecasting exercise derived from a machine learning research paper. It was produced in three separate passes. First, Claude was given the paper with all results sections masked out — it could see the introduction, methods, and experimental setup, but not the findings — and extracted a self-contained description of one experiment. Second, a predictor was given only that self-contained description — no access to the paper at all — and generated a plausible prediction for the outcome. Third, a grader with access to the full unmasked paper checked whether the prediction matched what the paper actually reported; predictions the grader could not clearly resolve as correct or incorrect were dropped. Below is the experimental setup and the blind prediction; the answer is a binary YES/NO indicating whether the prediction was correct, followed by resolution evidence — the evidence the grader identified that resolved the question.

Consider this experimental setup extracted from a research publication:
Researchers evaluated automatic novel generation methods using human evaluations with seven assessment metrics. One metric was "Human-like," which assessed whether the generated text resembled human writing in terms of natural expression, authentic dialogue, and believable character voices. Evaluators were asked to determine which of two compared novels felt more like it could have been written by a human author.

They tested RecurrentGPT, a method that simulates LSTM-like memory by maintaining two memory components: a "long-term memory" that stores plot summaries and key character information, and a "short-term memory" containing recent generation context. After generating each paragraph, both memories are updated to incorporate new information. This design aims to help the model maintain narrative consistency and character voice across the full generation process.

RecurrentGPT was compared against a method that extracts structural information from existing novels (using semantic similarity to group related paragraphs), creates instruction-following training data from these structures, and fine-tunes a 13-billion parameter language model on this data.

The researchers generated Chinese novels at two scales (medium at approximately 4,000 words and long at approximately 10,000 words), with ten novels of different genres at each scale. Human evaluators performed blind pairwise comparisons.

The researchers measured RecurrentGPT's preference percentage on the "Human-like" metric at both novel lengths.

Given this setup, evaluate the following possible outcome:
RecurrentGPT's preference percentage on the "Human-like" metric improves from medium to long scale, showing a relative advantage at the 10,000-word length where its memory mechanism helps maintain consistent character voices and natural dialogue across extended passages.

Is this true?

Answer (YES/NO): NO